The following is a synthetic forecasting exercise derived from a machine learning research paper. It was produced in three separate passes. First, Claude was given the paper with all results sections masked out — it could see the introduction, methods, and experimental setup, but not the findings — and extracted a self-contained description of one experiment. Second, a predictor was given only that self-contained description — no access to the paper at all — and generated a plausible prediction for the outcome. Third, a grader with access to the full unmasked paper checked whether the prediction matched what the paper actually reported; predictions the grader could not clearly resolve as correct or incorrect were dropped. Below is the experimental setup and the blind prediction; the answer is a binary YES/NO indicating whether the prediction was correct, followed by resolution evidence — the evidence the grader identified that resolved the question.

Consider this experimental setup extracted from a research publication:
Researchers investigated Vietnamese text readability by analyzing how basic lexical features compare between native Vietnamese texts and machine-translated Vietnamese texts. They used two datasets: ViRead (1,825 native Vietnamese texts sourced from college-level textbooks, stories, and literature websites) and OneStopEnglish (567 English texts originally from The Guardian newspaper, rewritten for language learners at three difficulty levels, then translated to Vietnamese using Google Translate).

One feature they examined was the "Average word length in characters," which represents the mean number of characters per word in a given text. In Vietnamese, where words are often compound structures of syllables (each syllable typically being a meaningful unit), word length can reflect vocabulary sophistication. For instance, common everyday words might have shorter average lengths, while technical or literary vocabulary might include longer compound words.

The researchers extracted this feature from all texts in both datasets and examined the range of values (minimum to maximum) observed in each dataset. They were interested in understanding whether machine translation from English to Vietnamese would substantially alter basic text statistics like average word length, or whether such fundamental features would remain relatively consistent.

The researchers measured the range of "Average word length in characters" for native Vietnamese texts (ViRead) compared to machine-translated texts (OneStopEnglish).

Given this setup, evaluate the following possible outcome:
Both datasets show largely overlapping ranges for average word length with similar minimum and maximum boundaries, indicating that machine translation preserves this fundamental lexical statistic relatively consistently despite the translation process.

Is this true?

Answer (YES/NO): NO